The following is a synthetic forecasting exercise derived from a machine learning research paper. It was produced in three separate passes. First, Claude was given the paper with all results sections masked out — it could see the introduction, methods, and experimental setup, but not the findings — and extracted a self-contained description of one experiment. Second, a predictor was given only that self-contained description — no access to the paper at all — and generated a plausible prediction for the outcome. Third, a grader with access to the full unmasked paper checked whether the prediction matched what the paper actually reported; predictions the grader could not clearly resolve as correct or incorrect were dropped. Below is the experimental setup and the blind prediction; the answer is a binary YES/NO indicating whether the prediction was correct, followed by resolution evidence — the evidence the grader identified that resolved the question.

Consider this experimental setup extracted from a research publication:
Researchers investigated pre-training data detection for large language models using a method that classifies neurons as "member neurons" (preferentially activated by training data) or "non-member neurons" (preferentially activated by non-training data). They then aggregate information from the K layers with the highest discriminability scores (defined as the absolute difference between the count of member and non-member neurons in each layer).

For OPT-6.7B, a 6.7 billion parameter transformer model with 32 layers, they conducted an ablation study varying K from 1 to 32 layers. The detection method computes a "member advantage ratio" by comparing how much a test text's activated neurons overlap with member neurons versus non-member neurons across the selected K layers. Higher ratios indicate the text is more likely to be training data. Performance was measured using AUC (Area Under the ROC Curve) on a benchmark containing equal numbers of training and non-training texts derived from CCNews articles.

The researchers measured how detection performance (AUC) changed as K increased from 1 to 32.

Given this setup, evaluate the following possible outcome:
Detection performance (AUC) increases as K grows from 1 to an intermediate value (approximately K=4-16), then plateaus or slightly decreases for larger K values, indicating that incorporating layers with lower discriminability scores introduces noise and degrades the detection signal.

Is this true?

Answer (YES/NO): YES